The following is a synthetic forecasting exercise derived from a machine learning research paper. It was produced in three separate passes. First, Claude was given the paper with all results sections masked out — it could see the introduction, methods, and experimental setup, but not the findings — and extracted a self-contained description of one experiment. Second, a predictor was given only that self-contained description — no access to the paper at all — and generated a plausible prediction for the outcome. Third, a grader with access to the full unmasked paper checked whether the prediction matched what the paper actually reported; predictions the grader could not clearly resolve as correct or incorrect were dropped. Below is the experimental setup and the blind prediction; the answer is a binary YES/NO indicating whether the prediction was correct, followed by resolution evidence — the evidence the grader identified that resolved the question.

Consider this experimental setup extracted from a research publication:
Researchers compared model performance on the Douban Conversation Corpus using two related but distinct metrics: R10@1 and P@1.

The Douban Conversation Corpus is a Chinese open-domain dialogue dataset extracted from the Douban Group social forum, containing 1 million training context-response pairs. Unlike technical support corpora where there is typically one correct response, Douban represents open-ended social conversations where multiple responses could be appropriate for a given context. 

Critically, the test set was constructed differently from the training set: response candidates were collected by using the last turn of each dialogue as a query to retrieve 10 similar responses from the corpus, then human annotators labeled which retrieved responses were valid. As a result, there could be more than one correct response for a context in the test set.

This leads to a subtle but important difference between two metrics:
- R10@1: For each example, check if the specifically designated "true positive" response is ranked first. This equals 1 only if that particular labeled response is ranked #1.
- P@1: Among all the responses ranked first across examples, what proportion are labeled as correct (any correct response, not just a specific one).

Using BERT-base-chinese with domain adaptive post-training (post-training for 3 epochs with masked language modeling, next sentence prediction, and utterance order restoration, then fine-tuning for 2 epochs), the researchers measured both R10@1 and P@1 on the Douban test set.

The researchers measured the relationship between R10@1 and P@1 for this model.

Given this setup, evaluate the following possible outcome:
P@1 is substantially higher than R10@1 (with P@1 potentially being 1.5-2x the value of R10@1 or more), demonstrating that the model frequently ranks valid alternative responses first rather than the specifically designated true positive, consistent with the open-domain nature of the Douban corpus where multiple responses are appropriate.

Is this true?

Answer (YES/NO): YES